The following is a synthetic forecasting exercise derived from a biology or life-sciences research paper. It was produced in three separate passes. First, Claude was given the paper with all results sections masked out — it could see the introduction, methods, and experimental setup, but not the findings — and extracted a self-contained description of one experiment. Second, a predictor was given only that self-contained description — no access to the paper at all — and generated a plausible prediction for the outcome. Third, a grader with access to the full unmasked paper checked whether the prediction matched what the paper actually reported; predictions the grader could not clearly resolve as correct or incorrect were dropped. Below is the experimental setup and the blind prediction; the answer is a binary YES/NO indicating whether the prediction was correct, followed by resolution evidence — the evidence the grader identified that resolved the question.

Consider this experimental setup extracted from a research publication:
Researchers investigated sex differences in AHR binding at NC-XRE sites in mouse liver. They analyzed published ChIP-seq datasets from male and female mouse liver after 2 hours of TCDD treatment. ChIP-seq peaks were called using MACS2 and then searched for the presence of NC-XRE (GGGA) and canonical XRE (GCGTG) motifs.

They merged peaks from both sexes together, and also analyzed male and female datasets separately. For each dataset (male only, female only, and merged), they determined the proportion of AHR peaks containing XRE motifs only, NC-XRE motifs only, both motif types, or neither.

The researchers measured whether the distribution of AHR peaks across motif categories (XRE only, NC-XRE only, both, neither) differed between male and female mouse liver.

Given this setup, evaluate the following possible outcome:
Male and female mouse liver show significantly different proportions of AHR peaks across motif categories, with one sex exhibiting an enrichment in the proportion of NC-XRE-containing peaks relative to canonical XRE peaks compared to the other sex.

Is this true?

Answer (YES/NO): NO